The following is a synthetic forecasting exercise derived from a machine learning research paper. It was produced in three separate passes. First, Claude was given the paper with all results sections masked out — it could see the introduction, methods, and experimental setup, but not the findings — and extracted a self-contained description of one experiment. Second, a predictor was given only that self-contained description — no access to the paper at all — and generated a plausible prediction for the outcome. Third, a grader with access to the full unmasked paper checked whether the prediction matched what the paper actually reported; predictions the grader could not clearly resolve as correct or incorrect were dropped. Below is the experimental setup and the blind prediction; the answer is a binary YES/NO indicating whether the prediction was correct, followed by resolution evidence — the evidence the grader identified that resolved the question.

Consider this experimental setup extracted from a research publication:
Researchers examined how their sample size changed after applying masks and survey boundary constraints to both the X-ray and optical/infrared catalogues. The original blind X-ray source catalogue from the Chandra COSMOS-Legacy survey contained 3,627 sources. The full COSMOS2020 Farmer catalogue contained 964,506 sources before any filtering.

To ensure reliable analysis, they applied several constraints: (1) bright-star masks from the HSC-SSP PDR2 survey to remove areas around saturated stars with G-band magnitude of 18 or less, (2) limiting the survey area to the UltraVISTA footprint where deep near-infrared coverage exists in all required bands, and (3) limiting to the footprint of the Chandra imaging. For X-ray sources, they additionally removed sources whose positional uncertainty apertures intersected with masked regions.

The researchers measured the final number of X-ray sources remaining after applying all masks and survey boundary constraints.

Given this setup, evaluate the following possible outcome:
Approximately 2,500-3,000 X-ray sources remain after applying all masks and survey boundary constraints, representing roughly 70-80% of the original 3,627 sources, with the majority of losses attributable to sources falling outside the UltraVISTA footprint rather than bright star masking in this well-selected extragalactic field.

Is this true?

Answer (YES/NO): NO